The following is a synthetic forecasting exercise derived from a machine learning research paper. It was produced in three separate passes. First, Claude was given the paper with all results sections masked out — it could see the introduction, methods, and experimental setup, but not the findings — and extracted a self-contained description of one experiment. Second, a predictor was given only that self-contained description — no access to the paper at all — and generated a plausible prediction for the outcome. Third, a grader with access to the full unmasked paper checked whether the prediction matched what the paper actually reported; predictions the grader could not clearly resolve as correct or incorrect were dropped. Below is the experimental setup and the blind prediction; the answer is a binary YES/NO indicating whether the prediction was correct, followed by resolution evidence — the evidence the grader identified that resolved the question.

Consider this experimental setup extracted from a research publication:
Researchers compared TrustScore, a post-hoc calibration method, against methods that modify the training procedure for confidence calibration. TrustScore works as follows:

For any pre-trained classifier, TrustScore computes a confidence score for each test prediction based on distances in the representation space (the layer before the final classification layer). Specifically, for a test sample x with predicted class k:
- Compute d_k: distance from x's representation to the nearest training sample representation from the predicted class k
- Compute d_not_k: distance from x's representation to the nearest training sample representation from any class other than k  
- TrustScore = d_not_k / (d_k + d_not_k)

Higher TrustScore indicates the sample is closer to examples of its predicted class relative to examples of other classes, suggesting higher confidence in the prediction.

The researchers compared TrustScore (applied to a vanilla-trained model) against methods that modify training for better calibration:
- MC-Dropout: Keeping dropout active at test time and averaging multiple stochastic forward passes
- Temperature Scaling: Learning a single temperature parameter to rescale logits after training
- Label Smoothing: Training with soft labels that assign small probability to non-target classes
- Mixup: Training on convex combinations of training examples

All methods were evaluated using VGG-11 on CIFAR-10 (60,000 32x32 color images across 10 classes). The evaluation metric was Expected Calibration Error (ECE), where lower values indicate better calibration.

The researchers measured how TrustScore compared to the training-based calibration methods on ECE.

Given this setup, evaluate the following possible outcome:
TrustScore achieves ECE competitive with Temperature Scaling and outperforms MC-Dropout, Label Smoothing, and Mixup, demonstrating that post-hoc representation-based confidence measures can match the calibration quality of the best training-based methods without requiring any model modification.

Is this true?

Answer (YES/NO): NO